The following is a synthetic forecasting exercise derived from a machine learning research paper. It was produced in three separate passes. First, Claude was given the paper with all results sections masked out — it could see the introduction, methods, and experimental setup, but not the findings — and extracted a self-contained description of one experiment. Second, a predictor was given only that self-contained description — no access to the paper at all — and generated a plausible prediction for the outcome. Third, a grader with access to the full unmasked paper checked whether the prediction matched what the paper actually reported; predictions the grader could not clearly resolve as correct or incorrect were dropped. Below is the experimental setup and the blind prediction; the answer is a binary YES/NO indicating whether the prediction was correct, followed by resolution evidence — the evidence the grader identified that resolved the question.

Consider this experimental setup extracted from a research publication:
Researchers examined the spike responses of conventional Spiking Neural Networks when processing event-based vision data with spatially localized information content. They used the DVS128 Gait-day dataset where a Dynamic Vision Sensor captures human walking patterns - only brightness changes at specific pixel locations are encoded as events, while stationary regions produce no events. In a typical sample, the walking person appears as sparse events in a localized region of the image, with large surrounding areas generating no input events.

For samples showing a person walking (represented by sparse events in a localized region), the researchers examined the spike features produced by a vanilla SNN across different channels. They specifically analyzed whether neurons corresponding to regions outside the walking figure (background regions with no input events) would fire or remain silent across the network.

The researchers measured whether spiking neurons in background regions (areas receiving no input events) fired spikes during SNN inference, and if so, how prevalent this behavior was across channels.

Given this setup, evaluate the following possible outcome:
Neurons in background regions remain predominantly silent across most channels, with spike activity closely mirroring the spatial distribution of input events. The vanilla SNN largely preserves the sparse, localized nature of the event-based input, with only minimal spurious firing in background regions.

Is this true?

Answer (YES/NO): NO